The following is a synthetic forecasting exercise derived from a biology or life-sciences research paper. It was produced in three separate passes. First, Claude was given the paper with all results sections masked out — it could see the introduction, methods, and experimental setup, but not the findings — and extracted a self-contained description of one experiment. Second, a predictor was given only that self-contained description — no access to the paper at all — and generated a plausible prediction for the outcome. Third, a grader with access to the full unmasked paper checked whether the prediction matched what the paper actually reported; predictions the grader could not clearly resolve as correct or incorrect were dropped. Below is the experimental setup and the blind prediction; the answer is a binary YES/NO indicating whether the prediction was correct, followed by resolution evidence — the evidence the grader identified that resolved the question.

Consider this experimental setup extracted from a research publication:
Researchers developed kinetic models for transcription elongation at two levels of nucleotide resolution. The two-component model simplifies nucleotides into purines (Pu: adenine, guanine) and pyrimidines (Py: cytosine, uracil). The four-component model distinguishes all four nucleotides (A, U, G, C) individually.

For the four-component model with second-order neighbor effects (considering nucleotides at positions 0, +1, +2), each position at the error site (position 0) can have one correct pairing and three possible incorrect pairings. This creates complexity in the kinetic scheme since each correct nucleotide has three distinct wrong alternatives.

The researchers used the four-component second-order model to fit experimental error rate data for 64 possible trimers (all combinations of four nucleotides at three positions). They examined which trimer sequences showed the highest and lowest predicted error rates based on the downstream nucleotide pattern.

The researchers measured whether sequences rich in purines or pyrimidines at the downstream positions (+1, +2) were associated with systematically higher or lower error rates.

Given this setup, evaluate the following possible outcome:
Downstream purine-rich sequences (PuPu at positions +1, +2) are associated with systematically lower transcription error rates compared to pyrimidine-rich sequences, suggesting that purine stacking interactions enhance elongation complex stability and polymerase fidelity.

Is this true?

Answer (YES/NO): NO